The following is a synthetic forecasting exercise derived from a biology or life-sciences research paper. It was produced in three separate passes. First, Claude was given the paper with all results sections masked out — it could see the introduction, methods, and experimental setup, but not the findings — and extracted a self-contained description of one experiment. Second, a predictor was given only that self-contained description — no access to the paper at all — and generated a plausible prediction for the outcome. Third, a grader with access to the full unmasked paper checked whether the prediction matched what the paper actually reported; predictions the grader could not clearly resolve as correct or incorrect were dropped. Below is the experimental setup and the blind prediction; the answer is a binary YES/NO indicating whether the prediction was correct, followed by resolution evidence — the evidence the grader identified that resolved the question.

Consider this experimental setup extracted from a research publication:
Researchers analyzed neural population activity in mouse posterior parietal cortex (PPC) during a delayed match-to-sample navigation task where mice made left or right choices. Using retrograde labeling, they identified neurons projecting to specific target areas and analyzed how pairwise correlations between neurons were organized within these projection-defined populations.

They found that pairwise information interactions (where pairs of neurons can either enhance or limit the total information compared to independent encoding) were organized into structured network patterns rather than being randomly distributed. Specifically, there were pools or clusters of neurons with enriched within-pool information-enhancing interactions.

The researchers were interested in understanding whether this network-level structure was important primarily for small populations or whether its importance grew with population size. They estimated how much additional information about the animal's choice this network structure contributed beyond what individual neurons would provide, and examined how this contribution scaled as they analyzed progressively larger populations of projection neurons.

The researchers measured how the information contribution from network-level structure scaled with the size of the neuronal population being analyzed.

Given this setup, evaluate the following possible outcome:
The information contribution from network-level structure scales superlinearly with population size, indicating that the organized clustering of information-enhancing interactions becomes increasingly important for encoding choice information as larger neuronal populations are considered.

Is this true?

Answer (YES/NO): YES